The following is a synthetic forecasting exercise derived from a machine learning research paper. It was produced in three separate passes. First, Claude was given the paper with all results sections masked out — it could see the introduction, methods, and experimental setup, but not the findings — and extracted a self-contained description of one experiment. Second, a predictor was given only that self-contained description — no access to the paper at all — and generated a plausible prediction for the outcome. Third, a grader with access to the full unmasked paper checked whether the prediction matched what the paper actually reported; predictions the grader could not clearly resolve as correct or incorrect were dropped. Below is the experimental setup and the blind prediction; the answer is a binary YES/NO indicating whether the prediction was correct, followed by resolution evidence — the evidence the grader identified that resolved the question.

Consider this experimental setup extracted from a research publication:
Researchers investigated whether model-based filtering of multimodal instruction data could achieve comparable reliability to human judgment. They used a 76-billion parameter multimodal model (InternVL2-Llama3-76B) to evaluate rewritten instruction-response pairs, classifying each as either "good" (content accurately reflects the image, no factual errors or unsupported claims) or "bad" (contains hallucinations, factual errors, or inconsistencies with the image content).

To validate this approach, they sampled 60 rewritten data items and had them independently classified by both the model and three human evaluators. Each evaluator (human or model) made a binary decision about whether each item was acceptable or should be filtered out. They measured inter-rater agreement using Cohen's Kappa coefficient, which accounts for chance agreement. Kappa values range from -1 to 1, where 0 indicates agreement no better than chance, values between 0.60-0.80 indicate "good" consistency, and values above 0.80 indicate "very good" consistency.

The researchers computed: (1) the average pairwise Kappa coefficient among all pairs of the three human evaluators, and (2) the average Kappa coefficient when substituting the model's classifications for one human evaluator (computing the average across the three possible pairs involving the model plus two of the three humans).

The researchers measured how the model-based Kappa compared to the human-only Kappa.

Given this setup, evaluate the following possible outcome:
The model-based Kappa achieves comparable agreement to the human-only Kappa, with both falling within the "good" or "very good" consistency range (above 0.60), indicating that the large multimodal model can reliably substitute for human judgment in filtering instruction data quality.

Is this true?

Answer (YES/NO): NO